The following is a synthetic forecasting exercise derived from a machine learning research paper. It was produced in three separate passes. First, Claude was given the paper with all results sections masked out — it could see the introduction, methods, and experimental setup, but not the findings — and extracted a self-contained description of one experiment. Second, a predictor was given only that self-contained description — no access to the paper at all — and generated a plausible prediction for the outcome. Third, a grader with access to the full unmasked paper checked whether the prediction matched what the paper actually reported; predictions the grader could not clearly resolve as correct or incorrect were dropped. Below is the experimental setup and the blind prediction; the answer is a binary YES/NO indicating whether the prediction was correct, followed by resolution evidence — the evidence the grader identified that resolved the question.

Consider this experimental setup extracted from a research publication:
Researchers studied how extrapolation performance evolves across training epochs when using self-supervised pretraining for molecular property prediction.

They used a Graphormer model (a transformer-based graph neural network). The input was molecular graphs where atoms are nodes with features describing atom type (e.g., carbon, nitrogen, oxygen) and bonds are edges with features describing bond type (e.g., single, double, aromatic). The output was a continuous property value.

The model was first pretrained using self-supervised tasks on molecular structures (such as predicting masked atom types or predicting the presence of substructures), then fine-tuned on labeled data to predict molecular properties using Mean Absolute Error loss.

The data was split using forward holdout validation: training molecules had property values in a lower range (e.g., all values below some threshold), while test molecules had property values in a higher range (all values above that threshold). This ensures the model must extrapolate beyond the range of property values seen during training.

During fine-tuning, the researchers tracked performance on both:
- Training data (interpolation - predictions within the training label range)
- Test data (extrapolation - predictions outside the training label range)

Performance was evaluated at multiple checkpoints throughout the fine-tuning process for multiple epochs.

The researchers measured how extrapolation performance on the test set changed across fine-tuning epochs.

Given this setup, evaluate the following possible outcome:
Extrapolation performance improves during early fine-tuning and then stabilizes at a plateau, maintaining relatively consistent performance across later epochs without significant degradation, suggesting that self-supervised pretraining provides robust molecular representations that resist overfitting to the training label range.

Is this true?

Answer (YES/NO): NO